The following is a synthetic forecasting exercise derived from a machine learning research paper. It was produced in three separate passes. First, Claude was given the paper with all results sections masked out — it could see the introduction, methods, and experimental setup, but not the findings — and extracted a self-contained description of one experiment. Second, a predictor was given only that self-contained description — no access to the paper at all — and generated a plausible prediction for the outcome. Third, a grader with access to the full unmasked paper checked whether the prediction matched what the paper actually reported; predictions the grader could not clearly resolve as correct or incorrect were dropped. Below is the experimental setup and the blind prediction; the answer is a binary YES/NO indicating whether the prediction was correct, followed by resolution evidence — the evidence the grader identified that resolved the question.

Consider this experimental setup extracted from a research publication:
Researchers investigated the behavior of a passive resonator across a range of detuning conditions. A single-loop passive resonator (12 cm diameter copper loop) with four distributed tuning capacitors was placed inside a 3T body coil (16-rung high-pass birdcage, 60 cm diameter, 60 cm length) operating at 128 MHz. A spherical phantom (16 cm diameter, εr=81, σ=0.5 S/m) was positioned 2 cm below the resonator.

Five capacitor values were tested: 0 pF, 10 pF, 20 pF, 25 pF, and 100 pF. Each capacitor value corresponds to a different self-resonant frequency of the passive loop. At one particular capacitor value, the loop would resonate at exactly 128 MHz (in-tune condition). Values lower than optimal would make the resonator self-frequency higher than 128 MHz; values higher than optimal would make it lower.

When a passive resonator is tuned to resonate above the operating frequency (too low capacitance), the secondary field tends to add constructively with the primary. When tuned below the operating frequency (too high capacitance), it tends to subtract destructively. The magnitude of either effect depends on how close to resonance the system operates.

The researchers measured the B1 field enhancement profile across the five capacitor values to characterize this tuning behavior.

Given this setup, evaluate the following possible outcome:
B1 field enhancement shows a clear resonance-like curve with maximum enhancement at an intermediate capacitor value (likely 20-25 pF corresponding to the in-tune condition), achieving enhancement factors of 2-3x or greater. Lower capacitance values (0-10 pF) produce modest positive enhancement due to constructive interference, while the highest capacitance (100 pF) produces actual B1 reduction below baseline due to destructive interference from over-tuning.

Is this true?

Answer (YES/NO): NO